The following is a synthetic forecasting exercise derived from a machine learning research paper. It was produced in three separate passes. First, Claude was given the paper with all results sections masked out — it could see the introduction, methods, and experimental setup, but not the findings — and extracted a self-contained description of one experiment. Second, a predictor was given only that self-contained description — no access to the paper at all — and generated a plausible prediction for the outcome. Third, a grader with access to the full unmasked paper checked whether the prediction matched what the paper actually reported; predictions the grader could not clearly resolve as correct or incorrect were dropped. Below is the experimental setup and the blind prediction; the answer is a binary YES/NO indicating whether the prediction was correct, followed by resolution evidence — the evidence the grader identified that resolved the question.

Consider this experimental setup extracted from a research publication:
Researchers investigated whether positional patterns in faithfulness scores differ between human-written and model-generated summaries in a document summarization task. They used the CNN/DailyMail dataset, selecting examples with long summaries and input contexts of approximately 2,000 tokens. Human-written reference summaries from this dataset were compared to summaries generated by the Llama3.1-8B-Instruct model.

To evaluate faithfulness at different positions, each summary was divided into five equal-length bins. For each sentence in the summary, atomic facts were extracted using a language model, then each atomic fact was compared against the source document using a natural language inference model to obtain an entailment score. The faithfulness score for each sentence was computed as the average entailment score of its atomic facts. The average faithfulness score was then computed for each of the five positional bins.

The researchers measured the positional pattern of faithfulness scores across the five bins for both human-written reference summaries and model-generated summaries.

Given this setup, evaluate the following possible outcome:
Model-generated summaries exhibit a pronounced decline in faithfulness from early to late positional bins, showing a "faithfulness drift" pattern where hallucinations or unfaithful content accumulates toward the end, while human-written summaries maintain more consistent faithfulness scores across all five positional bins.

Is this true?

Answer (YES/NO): NO